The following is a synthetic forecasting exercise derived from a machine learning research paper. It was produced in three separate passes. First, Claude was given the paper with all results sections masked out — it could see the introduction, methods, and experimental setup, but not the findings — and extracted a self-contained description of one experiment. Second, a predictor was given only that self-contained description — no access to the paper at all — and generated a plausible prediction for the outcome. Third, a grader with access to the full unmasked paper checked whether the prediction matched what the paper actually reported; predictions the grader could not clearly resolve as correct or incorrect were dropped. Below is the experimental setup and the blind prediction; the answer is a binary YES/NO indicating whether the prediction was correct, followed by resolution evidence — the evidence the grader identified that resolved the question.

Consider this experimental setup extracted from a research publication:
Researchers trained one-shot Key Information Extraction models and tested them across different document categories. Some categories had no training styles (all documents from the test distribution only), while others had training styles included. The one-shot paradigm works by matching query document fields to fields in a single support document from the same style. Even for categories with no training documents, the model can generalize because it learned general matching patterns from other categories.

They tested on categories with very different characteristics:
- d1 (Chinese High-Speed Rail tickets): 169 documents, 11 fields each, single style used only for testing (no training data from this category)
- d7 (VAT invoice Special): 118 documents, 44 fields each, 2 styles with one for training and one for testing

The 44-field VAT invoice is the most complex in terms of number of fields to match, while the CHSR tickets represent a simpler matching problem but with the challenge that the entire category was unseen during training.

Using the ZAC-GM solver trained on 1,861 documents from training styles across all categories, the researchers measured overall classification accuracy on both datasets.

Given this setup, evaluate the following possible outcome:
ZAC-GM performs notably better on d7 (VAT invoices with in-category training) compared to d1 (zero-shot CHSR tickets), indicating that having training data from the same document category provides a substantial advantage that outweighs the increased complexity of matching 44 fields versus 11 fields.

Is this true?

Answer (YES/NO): NO